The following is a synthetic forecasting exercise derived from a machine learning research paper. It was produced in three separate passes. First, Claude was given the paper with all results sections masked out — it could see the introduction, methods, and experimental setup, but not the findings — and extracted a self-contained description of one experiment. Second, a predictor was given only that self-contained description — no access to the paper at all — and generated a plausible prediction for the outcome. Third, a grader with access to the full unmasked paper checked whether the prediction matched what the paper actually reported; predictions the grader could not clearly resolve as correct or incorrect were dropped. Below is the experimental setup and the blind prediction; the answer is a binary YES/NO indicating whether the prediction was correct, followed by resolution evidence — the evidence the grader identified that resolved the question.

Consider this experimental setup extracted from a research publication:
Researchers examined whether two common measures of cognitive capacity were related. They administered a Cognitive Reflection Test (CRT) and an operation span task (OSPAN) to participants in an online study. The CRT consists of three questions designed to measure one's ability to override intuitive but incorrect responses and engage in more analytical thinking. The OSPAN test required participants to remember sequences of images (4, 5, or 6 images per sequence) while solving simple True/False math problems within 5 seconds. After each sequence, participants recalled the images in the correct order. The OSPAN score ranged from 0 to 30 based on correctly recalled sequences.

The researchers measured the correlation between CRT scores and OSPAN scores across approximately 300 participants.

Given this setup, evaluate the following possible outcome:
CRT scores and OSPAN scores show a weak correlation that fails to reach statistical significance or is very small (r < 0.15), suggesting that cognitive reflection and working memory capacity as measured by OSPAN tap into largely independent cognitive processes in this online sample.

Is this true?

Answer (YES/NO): NO